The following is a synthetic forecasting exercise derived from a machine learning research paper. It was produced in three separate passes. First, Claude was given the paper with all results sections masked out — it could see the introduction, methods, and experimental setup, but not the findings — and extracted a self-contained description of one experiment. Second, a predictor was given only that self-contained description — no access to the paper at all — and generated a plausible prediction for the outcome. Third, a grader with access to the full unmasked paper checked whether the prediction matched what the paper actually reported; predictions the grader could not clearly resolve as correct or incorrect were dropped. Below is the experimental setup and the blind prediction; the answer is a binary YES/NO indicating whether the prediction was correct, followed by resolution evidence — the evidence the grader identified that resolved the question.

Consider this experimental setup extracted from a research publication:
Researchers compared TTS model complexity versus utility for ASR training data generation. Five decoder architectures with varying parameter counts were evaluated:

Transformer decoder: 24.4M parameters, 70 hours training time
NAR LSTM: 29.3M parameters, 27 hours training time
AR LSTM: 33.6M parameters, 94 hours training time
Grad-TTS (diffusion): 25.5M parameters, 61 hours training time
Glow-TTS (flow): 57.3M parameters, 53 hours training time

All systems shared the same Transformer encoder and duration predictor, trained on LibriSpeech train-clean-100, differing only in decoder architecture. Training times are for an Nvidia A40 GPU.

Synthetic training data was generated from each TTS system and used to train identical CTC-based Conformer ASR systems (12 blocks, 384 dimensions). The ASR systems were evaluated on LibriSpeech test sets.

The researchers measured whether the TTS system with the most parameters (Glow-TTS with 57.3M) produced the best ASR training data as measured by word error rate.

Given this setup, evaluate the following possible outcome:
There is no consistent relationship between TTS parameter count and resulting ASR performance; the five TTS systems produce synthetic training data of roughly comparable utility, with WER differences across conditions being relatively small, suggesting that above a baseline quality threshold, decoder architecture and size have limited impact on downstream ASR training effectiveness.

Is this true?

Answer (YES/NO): NO